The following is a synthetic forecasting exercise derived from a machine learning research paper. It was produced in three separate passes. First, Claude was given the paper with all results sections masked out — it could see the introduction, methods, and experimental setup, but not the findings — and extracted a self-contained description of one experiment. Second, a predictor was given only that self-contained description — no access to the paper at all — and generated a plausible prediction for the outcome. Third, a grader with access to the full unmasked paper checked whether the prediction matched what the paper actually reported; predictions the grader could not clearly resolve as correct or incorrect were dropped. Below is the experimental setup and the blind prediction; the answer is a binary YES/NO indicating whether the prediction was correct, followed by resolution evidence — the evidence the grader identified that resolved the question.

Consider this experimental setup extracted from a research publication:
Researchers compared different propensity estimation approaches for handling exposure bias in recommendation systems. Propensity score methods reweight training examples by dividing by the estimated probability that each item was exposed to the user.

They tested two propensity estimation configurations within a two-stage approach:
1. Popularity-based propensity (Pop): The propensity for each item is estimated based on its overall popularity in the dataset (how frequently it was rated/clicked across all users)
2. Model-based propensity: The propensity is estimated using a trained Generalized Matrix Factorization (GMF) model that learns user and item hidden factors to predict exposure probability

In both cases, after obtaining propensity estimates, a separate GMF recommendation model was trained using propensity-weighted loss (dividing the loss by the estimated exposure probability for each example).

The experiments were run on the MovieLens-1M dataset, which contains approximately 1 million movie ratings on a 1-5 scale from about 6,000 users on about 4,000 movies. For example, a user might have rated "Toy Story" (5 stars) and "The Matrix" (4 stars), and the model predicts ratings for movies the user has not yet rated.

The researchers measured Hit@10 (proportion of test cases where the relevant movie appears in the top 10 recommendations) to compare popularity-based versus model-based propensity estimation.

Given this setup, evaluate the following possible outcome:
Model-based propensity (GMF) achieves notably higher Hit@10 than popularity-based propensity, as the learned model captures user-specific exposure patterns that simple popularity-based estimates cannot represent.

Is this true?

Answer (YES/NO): NO